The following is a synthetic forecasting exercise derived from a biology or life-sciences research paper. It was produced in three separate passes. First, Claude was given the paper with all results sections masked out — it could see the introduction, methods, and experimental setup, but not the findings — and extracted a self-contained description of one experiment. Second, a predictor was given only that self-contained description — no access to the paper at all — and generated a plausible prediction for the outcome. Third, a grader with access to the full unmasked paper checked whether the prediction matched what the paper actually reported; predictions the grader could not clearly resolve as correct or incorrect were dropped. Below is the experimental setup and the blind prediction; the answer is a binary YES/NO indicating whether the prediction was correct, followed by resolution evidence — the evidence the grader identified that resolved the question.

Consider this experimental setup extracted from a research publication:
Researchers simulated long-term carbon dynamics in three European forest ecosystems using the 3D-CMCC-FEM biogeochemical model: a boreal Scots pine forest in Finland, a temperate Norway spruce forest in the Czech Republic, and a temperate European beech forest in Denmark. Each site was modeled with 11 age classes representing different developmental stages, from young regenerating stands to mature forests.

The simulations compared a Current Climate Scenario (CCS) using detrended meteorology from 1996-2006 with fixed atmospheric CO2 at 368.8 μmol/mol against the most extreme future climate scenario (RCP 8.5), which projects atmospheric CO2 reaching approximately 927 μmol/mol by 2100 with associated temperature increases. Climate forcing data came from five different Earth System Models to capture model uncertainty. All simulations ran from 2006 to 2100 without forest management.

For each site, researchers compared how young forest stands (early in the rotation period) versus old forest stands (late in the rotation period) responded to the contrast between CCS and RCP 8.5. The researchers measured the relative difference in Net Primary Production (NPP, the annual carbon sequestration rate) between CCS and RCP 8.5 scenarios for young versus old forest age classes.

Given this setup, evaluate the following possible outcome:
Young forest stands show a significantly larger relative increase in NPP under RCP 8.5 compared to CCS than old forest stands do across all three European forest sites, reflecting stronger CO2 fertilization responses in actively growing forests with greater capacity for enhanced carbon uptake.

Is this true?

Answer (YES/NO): NO